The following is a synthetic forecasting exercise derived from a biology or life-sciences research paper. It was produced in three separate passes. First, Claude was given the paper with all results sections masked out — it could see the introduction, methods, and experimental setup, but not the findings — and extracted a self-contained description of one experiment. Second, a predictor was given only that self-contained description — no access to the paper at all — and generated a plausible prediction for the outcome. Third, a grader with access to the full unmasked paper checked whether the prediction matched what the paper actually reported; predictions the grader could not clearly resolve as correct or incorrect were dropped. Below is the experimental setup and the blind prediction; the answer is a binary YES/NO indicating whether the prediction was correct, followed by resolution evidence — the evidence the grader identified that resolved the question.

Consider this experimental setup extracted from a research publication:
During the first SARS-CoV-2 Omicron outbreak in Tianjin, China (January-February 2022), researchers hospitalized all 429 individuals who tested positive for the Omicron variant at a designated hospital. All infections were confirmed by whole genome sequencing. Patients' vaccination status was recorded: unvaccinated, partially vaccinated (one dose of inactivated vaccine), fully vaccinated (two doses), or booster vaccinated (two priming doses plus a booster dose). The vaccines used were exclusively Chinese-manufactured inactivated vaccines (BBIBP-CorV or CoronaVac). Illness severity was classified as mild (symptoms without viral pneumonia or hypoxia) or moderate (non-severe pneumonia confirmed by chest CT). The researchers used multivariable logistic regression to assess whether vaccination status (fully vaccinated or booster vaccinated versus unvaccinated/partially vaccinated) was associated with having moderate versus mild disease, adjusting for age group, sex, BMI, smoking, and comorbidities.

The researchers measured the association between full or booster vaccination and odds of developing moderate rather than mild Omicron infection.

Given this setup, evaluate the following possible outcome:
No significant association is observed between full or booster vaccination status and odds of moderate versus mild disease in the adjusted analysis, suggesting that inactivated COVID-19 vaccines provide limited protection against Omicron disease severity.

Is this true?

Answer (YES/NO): YES